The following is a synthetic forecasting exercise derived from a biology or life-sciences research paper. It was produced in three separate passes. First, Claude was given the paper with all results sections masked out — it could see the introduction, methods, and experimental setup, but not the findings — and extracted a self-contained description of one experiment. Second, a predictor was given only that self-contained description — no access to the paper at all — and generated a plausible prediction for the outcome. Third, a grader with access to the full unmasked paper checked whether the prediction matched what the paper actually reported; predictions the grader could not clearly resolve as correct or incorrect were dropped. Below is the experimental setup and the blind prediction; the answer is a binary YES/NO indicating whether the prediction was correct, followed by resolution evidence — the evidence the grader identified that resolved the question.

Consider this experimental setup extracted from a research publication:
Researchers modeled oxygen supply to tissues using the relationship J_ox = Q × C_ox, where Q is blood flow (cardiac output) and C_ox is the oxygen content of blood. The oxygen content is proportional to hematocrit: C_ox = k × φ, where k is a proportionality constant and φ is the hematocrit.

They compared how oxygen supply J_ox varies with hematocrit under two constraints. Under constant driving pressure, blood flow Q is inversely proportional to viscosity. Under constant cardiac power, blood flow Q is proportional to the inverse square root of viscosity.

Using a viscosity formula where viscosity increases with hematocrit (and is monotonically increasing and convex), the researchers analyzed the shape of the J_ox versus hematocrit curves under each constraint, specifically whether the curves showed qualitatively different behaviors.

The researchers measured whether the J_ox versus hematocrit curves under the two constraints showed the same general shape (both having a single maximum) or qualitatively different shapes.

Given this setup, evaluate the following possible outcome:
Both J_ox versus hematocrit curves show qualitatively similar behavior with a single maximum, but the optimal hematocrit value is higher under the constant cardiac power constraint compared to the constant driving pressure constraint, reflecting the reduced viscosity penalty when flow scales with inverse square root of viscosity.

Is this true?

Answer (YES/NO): YES